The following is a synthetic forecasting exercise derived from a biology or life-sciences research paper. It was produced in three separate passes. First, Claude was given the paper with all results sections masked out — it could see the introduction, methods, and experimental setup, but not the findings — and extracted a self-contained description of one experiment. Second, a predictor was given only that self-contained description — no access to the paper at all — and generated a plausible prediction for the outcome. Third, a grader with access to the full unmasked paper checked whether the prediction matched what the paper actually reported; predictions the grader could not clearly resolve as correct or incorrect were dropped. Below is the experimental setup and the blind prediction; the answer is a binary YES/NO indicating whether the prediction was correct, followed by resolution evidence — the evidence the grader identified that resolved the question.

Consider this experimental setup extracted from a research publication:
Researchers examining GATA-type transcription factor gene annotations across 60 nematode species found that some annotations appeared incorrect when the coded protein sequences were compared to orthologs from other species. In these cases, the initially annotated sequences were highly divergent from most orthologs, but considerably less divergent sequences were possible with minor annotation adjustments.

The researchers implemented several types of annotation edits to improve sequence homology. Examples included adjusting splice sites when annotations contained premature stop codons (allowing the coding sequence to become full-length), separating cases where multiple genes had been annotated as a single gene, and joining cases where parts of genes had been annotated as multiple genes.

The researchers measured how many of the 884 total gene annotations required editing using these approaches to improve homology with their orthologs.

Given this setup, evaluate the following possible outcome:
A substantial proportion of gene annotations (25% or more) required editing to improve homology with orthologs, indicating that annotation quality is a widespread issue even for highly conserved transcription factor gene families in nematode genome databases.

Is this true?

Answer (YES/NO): YES